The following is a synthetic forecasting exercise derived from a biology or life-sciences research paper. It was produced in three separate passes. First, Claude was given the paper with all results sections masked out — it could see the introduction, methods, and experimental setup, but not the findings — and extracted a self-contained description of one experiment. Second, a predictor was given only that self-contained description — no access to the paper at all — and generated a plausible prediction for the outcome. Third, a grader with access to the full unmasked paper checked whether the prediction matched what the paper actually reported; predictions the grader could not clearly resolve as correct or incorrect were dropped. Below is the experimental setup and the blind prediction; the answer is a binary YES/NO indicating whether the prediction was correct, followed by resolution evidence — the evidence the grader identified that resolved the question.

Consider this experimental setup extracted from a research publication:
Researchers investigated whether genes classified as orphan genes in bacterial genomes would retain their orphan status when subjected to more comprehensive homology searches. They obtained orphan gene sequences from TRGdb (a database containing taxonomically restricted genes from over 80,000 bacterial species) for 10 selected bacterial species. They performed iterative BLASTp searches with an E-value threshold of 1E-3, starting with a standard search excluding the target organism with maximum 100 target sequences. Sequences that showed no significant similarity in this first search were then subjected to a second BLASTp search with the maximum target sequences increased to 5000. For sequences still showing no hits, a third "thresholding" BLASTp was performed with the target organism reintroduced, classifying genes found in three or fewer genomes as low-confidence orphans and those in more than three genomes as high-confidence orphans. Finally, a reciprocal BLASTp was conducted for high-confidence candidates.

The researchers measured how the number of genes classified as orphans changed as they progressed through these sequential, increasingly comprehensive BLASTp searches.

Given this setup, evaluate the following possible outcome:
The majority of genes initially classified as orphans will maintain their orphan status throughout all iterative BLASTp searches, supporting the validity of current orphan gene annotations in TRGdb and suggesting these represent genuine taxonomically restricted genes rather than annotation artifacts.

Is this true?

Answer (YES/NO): NO